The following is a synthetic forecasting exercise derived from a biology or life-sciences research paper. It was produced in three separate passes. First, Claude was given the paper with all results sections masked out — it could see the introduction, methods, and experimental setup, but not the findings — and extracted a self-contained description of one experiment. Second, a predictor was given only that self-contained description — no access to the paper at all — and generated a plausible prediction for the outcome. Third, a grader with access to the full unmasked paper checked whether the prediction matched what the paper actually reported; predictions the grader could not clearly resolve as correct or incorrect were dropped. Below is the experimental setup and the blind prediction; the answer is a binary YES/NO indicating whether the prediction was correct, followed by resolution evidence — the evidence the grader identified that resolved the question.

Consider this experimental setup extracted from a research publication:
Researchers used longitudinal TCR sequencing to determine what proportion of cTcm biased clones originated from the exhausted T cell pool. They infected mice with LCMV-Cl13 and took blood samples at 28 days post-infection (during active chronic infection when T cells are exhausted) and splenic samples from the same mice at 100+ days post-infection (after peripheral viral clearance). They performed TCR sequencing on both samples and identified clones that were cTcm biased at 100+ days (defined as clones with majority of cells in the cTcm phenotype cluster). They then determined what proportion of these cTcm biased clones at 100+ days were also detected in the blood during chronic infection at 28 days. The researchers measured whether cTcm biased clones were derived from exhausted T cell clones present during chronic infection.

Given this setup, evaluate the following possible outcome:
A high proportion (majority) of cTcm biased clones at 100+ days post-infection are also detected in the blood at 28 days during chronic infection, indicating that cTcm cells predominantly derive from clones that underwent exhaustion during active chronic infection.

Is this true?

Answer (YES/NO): YES